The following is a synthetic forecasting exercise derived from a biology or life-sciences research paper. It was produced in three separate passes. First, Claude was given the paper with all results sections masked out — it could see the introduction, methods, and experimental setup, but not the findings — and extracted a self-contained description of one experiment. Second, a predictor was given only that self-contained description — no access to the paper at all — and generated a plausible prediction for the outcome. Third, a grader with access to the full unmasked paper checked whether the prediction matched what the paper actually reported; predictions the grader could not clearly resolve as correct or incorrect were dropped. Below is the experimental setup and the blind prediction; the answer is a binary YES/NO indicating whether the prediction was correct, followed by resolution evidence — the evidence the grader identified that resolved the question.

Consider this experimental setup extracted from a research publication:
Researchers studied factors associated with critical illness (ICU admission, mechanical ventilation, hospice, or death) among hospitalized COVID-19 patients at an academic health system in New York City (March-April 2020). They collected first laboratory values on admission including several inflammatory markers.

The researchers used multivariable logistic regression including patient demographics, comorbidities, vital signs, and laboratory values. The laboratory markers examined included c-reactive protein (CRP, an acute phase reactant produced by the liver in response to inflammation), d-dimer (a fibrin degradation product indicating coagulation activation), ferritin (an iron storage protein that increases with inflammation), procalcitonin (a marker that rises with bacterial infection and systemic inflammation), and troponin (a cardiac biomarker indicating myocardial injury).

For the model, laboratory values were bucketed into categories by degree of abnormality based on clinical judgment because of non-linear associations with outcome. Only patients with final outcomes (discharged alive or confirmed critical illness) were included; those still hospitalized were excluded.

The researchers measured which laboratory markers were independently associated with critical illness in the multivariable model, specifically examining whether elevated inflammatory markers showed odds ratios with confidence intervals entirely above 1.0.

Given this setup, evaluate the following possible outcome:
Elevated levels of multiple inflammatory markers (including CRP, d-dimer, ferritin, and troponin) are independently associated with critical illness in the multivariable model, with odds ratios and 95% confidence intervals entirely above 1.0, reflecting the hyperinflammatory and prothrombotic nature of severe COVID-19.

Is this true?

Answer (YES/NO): NO